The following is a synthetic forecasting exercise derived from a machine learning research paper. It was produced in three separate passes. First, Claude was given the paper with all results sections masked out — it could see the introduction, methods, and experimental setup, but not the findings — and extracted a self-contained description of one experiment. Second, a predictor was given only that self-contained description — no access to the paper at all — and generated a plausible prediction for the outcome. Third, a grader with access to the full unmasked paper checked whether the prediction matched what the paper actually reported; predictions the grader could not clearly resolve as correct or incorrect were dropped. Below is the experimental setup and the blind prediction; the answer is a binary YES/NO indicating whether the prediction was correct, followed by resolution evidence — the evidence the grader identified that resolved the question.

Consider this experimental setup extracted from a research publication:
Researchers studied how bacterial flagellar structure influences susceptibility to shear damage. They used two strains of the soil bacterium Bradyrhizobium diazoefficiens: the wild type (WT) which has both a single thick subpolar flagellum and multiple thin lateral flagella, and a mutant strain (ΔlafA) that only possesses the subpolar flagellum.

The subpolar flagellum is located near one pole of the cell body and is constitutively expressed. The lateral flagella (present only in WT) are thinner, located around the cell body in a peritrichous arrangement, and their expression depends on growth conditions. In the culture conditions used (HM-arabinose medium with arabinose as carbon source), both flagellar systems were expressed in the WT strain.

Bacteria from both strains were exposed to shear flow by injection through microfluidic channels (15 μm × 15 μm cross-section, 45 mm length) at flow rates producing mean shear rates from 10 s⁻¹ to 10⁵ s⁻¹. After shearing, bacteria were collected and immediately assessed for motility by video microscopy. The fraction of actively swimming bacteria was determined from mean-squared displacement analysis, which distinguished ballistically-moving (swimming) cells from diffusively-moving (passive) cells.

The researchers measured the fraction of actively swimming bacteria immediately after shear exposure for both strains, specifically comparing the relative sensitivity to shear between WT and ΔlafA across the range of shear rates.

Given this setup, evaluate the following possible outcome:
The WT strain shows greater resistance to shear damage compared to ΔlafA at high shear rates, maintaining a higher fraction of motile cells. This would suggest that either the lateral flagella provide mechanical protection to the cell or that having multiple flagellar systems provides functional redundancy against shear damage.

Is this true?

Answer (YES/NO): YES